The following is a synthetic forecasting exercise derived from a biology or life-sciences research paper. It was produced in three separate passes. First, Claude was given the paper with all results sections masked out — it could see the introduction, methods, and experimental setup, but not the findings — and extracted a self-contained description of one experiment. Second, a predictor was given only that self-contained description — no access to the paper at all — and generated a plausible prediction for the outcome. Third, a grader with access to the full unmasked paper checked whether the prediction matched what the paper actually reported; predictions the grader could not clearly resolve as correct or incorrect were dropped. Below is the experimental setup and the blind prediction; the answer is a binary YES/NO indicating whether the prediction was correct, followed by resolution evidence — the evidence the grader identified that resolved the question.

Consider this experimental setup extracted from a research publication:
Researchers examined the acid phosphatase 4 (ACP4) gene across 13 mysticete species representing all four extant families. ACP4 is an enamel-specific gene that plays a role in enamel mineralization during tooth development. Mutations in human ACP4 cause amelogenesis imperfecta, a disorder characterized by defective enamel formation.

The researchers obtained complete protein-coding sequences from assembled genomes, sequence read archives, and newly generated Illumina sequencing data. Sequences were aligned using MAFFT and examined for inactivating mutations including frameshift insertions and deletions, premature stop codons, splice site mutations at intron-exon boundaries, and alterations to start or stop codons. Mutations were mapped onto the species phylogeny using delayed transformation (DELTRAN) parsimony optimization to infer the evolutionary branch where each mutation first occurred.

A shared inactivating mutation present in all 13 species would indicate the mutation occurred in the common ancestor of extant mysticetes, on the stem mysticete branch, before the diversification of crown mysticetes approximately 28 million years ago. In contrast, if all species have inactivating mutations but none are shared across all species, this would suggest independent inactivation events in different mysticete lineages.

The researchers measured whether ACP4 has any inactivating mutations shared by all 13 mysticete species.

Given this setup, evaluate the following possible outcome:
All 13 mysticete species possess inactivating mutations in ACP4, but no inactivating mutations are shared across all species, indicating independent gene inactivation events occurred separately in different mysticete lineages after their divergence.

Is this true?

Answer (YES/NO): NO